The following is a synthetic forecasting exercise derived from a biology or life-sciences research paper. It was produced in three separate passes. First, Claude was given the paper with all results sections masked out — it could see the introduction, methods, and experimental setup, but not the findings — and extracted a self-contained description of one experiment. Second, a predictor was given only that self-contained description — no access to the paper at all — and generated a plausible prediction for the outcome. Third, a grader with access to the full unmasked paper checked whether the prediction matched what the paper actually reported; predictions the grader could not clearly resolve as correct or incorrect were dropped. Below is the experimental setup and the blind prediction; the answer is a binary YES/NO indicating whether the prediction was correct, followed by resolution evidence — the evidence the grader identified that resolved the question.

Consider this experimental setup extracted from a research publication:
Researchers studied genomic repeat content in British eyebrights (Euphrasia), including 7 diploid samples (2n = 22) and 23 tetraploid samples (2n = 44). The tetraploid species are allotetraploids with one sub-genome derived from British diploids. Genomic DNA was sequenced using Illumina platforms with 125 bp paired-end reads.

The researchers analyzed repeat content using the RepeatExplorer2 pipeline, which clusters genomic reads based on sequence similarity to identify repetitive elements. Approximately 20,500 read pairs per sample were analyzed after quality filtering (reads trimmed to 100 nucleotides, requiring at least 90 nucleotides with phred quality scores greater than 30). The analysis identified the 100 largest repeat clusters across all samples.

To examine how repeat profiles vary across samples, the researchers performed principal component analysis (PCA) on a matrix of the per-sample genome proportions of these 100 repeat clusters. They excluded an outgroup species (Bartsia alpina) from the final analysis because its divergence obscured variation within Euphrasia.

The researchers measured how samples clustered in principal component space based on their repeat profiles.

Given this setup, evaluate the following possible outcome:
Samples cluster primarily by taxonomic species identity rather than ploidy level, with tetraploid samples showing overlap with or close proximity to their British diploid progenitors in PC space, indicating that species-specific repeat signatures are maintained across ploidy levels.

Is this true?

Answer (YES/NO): NO